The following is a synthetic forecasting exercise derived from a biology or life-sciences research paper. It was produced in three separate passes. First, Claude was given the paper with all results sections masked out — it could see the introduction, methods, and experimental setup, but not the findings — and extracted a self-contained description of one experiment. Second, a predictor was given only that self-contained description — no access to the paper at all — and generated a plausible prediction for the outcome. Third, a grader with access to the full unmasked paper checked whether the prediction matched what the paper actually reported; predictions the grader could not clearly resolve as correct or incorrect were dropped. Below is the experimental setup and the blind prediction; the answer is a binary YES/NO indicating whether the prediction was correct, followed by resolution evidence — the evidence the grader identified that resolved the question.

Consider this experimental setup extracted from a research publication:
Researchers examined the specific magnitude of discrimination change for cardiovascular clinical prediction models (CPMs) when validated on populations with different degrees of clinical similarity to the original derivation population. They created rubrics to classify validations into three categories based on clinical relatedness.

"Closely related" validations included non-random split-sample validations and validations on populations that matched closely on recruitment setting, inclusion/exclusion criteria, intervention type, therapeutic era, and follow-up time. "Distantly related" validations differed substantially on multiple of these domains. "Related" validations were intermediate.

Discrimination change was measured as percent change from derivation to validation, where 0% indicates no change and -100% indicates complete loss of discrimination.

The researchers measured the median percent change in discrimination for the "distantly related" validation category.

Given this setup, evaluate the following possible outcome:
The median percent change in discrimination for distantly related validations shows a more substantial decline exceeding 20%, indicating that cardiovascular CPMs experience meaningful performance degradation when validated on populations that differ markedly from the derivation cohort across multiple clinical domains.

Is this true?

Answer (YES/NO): NO